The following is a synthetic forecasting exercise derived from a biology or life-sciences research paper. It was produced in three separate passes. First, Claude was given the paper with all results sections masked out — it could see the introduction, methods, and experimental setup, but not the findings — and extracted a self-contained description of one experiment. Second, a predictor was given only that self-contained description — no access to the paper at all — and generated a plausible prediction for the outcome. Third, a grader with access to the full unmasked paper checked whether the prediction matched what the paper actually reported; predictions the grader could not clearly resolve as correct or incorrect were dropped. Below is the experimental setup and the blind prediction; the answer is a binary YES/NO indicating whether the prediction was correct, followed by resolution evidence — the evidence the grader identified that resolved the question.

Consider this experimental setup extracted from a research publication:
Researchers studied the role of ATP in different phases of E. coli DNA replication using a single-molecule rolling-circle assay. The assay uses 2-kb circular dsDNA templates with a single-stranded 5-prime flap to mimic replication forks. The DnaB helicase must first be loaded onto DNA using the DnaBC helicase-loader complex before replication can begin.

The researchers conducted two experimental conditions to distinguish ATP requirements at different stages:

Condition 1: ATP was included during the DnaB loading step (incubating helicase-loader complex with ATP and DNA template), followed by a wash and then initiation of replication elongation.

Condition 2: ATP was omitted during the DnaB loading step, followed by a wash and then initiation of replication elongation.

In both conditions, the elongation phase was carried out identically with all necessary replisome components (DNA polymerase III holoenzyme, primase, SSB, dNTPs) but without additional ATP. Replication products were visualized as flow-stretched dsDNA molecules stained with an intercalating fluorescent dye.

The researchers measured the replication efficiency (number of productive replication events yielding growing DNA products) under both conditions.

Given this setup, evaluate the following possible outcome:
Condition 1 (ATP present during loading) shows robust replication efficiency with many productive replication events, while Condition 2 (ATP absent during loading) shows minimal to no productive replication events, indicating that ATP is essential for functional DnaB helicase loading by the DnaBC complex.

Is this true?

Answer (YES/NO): YES